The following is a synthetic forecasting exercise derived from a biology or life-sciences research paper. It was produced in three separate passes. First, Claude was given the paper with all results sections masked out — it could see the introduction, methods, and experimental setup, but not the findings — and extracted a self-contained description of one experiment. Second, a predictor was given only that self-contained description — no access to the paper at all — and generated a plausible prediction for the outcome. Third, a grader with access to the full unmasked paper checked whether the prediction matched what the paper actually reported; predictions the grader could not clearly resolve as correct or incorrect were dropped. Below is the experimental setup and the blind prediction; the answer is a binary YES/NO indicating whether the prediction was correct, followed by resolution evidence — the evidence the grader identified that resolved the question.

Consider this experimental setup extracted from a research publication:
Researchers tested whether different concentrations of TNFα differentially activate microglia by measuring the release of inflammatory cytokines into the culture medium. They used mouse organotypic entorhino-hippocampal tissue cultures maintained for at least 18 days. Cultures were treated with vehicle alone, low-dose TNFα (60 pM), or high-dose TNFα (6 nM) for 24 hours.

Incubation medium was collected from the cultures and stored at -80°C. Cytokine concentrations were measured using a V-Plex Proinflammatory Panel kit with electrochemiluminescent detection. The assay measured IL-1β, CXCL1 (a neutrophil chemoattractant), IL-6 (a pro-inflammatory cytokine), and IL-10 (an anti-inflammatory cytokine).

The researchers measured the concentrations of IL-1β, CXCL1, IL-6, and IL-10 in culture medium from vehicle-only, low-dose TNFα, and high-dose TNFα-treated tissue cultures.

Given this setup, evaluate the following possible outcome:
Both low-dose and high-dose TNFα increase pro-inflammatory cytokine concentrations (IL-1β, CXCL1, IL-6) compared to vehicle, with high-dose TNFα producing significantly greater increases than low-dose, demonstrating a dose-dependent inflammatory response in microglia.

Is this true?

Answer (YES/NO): NO